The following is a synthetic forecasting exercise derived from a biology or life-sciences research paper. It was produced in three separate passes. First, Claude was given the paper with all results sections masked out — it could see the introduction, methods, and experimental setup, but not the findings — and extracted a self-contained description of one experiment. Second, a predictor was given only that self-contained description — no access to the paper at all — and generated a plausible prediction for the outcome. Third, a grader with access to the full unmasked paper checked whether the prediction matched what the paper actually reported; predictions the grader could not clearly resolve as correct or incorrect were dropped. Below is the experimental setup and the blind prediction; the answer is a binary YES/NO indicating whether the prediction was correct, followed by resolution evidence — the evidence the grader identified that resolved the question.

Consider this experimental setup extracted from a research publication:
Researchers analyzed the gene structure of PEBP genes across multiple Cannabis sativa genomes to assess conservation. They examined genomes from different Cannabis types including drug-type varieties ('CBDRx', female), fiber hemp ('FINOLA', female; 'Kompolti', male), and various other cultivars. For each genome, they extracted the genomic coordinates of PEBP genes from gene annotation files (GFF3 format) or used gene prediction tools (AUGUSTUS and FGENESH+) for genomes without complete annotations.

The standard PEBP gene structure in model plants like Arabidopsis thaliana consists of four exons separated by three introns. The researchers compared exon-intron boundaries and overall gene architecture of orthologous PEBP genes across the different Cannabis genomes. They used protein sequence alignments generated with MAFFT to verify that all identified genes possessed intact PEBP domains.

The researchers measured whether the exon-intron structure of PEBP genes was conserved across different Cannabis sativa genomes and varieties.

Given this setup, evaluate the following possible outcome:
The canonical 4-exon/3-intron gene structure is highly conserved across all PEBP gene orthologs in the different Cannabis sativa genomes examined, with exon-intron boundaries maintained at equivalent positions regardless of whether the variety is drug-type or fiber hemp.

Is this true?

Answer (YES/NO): NO